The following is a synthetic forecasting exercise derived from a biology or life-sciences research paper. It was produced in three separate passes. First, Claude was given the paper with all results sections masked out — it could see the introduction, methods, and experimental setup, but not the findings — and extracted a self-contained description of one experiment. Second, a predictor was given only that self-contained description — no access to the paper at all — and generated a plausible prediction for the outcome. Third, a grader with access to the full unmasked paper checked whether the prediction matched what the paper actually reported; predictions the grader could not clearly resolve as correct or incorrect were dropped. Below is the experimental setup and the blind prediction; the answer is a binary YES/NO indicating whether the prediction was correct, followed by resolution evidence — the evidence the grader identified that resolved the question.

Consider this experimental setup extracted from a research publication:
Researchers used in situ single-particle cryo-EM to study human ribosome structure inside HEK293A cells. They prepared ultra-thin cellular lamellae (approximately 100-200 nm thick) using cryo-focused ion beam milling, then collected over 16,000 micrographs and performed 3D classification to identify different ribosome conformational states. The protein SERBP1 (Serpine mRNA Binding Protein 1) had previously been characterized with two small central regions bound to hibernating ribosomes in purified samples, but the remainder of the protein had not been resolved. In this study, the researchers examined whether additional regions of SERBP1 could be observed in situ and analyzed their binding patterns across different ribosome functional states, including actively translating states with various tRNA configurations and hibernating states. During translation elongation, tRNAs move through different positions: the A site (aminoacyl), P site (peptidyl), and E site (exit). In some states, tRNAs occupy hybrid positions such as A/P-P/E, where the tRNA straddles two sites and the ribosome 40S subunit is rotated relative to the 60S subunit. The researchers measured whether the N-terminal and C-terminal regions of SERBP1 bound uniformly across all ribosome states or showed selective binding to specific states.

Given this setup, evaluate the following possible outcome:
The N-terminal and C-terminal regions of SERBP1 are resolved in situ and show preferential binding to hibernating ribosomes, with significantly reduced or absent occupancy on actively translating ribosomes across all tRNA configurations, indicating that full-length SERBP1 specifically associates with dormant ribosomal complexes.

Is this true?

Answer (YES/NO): NO